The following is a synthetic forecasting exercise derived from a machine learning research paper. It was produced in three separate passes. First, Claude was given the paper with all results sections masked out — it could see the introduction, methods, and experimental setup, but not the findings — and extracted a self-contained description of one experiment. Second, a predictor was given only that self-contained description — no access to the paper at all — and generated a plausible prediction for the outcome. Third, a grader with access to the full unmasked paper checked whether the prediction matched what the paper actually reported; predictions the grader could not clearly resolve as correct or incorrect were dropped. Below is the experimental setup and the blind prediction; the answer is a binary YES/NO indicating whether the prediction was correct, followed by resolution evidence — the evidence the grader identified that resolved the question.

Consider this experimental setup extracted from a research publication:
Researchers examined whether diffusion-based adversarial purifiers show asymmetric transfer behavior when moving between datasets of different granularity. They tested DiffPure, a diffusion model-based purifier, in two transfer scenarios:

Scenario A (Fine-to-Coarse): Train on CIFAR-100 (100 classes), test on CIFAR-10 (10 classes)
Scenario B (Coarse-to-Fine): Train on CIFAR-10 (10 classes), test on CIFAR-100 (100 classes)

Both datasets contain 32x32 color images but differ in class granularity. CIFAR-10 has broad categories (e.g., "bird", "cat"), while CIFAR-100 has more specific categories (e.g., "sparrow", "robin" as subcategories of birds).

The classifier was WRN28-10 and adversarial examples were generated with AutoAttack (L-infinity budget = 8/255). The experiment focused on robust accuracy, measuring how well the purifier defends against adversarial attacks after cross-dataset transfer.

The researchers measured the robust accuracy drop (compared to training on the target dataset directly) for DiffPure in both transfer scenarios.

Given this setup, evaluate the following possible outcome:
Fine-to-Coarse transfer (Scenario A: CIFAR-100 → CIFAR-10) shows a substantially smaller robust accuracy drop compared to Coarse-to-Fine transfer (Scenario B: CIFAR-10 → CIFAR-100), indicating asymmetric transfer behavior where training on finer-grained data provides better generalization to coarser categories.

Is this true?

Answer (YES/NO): NO